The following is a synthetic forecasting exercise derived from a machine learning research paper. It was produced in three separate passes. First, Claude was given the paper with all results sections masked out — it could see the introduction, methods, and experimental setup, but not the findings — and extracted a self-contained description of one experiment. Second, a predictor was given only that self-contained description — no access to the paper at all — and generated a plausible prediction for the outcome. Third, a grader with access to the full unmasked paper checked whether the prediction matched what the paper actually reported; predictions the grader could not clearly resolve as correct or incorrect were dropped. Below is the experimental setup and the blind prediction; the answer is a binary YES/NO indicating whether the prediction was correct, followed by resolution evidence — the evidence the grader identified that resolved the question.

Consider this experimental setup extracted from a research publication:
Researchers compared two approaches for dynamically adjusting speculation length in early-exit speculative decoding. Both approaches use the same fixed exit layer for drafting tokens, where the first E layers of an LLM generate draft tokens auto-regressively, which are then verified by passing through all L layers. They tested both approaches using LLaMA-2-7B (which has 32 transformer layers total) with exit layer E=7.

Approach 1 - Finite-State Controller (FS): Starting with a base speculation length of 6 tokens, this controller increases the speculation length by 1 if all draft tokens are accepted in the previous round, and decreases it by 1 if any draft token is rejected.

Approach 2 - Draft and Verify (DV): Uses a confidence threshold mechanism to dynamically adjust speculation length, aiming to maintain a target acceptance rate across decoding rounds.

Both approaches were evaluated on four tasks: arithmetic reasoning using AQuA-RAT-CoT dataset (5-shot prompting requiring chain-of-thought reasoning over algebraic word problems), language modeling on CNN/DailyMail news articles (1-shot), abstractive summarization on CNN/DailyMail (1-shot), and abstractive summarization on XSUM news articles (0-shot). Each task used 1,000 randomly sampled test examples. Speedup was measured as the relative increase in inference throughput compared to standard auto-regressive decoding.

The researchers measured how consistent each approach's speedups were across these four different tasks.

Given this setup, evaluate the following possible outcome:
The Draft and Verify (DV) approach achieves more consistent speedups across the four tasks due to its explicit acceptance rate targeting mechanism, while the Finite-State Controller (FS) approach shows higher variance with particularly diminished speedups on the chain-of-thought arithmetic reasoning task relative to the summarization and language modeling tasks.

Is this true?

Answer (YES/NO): NO